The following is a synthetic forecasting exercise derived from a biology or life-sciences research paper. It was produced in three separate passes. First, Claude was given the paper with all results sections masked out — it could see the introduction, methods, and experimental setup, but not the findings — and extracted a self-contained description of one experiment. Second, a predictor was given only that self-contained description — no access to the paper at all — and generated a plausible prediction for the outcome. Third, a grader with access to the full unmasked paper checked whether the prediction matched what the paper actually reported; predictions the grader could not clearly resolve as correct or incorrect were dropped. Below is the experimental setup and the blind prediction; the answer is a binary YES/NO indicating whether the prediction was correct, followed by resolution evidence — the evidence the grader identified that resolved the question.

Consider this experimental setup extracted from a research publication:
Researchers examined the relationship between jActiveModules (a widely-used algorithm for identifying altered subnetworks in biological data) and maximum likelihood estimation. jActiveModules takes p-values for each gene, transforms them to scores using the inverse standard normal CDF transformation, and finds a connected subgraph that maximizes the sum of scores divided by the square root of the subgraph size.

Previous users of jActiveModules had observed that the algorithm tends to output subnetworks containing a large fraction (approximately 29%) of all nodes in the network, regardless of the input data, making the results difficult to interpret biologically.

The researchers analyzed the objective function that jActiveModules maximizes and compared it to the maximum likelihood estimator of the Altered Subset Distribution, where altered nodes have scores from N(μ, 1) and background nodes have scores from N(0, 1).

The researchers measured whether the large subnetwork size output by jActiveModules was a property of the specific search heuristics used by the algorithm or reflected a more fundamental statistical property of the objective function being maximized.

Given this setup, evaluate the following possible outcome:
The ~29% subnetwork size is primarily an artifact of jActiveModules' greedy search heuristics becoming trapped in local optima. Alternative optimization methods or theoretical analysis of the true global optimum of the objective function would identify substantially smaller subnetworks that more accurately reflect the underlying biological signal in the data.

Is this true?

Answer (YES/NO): NO